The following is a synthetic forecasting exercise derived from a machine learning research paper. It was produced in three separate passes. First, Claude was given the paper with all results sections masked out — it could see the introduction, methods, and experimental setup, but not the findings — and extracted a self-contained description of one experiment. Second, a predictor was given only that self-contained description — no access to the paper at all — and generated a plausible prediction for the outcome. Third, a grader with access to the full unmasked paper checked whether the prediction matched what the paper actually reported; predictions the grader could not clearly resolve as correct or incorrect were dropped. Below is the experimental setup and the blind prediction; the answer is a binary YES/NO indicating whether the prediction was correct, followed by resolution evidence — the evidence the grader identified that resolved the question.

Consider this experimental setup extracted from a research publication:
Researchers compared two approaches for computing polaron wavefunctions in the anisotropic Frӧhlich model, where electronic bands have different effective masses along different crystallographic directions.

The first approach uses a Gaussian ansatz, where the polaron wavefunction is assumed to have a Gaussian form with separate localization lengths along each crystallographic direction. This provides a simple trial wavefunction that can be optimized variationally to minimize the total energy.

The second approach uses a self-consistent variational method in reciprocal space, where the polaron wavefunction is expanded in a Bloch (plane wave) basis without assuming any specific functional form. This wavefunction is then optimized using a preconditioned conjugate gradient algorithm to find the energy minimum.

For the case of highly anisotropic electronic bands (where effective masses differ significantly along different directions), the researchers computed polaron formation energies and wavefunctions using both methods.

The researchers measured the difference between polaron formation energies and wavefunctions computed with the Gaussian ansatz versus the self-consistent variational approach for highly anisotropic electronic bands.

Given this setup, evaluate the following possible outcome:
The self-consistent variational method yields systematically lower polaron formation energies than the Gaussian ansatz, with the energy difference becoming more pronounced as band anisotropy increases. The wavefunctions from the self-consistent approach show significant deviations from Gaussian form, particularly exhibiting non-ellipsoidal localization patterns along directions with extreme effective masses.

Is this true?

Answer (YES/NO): NO